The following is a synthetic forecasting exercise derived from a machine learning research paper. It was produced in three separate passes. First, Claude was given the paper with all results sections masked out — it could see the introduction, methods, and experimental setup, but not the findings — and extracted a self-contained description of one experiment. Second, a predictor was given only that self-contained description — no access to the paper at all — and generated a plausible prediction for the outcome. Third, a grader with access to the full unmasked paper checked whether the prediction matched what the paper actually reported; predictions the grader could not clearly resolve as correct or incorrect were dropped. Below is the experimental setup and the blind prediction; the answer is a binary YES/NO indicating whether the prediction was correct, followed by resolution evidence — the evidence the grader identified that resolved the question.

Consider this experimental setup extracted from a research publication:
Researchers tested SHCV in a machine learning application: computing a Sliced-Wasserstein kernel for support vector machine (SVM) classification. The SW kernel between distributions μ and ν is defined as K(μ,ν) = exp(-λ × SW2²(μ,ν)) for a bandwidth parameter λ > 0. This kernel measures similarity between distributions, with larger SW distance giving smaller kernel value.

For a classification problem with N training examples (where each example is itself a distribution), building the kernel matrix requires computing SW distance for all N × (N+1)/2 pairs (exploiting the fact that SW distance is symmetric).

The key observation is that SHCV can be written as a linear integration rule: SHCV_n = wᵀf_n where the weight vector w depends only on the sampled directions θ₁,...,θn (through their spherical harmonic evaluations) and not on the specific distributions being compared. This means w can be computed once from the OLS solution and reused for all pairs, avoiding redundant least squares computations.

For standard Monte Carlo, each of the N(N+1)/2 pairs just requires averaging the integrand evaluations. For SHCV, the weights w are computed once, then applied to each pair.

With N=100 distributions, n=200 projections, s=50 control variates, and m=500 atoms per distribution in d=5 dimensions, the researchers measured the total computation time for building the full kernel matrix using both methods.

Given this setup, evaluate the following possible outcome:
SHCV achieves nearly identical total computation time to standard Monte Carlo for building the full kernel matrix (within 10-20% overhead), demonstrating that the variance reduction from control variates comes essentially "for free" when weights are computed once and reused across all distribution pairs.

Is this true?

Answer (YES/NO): YES